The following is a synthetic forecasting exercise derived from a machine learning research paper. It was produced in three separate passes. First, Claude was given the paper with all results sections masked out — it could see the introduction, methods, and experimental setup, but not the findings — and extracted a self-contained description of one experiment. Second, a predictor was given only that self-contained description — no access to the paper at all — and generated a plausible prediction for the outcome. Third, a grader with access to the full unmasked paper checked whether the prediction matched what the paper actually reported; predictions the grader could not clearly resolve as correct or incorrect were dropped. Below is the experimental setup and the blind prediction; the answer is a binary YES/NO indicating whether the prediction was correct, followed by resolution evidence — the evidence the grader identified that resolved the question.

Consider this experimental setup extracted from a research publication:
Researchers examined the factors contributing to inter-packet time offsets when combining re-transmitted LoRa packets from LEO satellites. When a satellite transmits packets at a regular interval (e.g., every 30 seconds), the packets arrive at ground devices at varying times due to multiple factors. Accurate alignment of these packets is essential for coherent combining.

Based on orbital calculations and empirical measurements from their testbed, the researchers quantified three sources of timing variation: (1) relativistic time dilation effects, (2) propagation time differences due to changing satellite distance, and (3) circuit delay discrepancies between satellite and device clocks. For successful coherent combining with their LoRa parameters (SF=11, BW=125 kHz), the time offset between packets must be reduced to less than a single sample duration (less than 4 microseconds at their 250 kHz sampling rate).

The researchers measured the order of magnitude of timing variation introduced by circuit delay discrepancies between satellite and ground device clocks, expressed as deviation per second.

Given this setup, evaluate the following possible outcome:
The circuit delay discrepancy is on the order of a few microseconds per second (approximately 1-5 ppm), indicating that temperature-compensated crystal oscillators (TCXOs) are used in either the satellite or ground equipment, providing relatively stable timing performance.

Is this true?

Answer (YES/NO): NO